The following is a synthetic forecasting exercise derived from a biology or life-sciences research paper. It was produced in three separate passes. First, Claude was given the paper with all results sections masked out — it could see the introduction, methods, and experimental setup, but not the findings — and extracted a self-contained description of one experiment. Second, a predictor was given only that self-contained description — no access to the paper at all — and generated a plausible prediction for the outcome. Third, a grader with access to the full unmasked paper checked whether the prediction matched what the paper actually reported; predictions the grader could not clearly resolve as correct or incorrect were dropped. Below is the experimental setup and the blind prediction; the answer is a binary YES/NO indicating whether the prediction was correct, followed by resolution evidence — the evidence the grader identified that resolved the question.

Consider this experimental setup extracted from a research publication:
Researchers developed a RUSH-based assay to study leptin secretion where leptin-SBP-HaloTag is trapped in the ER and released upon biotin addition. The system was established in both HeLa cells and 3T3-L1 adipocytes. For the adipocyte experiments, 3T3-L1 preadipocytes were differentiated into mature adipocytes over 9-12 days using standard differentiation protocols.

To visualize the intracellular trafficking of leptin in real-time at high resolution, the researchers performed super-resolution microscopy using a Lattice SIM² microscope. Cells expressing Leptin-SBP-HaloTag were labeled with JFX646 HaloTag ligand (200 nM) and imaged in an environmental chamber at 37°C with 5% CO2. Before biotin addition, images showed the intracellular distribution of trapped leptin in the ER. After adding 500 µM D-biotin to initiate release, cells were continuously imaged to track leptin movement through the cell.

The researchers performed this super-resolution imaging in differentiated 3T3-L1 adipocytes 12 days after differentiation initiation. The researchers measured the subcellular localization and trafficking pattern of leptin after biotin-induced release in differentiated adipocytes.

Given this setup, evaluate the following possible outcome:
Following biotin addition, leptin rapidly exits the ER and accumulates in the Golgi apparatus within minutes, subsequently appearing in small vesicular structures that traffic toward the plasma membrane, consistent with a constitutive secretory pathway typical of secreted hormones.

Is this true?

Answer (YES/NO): YES